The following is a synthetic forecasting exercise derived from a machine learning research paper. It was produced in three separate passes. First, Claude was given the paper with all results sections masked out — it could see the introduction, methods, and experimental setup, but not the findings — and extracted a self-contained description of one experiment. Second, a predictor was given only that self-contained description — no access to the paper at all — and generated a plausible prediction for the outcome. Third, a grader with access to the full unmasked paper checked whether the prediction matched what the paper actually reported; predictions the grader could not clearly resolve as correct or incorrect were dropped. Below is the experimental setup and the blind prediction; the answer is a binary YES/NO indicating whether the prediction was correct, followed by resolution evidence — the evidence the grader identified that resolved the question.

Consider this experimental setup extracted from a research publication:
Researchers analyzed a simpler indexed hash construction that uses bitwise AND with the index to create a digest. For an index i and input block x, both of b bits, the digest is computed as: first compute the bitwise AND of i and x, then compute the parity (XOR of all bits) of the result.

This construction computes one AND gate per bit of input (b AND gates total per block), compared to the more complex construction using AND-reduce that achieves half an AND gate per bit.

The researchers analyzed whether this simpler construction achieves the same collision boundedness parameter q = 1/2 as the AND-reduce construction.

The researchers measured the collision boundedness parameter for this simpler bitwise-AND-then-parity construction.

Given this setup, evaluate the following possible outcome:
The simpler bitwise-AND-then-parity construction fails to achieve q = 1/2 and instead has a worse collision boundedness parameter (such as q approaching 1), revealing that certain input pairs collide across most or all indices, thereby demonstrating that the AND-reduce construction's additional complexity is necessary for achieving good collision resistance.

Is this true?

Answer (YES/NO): NO